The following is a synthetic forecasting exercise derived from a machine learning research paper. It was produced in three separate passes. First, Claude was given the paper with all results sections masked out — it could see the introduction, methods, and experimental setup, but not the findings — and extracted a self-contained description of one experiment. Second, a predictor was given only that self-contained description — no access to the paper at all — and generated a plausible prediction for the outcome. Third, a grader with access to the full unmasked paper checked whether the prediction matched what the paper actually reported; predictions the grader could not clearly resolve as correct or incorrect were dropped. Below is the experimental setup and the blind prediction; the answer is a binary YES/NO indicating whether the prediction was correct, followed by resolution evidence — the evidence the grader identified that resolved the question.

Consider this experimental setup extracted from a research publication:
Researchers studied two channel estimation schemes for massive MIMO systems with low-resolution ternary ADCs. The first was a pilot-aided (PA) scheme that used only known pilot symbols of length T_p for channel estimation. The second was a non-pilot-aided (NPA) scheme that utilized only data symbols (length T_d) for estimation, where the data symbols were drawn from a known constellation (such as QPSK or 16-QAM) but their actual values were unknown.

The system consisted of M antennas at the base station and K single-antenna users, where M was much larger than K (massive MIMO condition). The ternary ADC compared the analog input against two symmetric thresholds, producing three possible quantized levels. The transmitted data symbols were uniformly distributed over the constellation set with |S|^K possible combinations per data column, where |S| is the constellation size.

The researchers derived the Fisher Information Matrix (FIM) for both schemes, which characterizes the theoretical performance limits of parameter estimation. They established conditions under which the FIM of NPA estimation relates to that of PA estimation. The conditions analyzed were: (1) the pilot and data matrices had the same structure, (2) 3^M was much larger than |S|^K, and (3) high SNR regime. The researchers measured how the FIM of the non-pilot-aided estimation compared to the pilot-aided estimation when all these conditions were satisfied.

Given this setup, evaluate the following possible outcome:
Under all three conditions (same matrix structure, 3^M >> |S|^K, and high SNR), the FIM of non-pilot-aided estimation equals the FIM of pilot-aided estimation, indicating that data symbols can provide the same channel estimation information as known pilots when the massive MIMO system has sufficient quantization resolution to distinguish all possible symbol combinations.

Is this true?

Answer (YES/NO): YES